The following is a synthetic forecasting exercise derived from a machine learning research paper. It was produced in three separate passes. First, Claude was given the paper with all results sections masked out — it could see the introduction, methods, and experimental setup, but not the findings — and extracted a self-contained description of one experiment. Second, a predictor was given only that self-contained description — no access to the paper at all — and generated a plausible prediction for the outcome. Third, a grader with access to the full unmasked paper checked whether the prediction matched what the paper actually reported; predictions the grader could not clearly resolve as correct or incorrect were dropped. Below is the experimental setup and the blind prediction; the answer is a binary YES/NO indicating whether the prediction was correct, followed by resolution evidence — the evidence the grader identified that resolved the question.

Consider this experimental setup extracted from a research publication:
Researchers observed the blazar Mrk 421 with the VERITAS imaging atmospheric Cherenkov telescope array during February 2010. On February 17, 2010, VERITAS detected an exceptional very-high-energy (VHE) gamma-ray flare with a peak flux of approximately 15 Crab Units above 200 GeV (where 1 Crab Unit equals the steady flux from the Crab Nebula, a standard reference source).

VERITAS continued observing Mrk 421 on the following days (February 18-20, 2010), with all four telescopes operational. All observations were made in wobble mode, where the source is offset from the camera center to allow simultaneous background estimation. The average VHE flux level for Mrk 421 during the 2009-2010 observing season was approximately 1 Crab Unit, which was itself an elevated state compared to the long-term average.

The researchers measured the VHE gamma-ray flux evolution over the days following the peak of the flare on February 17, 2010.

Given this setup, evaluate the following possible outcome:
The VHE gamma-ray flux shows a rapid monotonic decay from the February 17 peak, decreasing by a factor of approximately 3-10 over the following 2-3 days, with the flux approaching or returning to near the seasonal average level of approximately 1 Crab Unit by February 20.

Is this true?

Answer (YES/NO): NO